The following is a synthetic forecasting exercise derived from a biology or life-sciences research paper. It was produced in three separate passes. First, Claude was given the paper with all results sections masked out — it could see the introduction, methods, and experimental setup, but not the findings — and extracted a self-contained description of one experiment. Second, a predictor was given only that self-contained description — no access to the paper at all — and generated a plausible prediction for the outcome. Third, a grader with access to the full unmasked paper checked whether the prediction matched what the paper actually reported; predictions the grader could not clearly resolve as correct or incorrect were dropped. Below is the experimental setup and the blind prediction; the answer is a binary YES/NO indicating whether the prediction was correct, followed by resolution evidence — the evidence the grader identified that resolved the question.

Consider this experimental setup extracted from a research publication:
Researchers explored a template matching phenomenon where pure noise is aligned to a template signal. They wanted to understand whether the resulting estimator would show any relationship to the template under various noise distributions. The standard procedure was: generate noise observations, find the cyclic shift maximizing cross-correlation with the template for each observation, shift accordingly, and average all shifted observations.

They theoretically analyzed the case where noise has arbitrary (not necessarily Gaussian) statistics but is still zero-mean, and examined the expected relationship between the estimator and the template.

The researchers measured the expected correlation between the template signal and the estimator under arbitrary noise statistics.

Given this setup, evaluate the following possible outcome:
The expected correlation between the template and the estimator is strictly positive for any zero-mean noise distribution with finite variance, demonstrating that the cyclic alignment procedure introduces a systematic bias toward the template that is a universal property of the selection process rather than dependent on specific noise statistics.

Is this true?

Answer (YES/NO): YES